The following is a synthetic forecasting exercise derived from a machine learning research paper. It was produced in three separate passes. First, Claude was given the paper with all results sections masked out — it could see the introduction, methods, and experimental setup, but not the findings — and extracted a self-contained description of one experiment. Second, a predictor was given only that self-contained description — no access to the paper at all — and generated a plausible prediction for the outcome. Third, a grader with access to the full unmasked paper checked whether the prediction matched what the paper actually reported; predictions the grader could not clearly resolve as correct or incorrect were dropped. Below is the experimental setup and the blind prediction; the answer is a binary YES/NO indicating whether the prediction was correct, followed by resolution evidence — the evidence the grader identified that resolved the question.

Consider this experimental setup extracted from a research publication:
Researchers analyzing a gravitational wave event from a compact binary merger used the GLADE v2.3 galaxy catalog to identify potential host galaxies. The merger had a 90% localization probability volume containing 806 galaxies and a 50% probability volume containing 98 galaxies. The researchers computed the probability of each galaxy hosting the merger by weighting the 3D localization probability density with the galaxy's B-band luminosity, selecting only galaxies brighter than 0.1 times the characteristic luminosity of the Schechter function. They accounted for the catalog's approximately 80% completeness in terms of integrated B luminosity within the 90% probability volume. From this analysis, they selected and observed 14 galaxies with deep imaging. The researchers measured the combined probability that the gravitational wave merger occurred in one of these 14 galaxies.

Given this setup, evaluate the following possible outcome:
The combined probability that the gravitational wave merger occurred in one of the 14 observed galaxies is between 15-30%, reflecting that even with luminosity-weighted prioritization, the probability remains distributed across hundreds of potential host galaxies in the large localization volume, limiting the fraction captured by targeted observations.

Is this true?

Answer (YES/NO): NO